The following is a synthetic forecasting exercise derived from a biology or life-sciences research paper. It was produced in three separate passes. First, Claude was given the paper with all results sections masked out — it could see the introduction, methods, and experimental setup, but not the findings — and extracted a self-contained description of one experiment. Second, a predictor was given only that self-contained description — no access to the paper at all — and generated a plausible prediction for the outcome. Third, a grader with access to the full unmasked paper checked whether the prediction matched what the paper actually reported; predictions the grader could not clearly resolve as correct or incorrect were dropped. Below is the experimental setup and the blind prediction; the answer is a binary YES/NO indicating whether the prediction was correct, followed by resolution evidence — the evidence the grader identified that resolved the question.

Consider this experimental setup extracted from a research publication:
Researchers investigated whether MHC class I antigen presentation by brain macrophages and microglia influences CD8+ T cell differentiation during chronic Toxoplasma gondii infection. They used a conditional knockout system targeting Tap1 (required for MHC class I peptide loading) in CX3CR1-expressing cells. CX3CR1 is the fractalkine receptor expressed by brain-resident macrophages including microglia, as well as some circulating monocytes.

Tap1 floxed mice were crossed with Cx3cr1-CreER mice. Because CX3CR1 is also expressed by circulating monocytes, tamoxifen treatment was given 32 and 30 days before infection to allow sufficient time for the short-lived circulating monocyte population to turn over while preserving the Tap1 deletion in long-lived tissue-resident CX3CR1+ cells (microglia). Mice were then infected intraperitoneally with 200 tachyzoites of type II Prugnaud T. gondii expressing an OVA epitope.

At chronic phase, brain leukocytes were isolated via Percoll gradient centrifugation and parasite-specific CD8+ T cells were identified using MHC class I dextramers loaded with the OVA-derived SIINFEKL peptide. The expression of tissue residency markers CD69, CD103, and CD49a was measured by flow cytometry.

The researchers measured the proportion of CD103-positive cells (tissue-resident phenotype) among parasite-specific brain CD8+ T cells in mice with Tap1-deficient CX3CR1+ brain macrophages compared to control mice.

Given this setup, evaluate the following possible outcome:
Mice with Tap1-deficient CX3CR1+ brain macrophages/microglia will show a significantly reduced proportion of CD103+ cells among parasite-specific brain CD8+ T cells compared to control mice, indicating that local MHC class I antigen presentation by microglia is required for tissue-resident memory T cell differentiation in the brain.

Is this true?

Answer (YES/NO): YES